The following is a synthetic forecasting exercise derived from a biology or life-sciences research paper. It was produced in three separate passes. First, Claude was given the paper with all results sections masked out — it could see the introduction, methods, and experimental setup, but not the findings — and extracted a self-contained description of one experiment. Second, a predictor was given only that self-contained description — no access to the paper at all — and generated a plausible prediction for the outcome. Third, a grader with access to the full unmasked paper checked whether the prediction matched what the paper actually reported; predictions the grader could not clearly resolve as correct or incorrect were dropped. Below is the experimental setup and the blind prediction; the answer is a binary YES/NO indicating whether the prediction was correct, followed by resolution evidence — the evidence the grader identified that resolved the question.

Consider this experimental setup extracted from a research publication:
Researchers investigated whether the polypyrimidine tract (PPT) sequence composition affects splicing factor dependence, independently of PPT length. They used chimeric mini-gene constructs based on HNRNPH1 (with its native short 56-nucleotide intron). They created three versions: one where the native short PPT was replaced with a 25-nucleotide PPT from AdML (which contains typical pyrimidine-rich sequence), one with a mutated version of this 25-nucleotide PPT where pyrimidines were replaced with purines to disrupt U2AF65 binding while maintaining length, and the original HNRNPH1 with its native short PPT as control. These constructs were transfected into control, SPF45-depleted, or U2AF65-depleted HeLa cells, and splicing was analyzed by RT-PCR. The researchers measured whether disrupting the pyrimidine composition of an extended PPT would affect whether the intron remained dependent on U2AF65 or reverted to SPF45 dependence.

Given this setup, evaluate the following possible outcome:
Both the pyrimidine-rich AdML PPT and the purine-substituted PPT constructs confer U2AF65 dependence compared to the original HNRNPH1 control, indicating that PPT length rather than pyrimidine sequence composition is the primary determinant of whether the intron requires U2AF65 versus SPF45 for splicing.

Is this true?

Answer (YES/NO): YES